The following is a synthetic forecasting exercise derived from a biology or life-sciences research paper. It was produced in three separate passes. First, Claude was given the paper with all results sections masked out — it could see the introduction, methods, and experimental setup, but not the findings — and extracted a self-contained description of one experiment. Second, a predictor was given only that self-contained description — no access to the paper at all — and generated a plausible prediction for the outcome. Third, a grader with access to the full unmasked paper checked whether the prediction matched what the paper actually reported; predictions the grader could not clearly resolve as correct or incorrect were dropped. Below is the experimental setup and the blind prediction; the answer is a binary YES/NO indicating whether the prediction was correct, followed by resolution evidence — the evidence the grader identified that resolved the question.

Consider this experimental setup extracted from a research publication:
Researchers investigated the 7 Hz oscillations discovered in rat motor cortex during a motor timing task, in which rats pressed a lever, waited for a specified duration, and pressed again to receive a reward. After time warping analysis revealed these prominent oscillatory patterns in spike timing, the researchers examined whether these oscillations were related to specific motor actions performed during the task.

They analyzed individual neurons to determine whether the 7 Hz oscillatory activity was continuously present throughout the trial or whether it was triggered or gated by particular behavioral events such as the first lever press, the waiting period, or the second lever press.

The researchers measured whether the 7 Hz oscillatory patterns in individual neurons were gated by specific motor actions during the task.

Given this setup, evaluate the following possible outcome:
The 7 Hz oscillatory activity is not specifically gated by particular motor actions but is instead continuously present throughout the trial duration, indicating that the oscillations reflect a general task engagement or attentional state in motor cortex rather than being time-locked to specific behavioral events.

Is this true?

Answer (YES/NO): NO